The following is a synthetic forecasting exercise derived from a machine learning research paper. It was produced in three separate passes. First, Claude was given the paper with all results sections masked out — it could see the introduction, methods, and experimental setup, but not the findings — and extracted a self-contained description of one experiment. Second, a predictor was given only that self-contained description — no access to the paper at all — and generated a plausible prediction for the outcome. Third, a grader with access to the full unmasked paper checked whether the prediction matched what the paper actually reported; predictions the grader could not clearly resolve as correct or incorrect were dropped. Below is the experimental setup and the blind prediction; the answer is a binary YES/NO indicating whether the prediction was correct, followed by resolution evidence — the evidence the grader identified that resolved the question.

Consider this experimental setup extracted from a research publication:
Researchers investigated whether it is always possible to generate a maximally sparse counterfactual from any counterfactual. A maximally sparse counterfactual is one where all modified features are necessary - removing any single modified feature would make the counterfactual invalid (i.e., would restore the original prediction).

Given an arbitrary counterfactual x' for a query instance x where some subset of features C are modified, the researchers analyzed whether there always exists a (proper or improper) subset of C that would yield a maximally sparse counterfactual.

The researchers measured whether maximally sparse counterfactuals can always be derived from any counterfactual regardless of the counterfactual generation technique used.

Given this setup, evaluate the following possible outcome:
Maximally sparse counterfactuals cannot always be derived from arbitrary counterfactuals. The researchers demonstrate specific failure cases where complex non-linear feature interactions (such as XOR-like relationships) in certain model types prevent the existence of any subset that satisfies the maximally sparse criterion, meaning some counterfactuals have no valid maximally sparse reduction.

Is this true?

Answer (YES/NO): NO